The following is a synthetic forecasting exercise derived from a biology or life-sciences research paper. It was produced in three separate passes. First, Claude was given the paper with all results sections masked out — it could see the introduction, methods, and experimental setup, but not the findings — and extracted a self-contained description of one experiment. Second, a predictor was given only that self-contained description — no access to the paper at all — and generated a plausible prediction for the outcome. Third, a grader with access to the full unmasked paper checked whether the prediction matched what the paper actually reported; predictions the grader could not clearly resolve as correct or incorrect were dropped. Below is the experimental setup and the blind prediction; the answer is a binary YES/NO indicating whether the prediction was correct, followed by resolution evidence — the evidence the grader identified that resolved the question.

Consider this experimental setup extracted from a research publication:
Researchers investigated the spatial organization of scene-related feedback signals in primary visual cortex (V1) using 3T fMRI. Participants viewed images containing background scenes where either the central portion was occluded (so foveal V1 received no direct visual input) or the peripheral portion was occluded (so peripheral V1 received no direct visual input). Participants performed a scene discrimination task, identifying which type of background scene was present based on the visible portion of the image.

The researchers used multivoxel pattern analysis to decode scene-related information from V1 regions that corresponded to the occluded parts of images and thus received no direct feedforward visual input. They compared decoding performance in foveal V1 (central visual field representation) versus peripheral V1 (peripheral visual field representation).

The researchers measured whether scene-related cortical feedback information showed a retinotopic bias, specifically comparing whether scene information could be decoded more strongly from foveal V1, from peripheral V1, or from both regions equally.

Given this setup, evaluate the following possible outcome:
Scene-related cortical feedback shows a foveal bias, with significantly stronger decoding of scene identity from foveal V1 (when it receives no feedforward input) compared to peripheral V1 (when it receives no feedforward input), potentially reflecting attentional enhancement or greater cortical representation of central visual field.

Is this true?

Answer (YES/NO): NO